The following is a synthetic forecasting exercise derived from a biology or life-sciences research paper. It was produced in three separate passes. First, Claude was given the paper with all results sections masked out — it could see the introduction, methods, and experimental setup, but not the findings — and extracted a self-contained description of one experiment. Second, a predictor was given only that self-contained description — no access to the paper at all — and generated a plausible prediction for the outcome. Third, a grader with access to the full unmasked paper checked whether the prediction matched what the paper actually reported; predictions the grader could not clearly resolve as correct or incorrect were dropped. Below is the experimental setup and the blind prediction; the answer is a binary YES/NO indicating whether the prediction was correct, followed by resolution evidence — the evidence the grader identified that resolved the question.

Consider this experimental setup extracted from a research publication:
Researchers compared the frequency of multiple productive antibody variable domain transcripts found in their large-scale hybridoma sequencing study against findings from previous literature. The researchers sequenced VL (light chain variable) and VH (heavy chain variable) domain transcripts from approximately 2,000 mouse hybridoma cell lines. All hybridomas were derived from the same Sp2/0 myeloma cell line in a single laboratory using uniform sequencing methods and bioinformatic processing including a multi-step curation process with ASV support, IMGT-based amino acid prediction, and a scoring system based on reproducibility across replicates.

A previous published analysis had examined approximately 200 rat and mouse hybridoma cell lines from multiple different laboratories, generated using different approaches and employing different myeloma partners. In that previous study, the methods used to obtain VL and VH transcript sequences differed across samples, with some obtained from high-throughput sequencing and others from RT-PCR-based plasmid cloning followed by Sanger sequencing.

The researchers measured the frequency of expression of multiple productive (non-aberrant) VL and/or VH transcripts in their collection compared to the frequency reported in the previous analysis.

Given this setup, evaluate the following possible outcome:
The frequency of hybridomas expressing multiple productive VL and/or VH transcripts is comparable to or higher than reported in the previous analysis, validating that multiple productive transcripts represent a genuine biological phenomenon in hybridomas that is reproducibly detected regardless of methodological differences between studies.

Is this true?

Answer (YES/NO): NO